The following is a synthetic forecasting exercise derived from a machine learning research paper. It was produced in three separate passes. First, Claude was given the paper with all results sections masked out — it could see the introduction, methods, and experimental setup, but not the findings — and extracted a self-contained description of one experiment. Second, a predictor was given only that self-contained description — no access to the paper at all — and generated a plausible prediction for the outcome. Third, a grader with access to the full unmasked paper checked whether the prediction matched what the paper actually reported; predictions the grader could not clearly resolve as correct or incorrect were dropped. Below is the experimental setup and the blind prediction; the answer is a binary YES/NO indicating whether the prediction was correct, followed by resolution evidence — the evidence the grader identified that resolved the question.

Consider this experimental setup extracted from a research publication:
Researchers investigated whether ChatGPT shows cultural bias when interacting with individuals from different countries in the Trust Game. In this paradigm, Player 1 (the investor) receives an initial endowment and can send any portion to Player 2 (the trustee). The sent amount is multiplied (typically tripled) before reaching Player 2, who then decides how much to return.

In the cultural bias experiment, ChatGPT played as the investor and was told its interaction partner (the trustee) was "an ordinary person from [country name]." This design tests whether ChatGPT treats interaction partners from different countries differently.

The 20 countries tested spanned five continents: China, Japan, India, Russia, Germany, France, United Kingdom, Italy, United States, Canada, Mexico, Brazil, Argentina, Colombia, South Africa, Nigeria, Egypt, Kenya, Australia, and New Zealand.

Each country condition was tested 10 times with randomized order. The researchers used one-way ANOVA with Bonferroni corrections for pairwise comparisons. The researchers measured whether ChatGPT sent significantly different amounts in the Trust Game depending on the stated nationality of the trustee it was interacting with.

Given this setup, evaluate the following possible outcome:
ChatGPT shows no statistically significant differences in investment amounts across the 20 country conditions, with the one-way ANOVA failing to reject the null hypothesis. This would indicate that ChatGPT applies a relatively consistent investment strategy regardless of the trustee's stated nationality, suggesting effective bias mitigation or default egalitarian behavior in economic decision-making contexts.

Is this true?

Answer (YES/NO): YES